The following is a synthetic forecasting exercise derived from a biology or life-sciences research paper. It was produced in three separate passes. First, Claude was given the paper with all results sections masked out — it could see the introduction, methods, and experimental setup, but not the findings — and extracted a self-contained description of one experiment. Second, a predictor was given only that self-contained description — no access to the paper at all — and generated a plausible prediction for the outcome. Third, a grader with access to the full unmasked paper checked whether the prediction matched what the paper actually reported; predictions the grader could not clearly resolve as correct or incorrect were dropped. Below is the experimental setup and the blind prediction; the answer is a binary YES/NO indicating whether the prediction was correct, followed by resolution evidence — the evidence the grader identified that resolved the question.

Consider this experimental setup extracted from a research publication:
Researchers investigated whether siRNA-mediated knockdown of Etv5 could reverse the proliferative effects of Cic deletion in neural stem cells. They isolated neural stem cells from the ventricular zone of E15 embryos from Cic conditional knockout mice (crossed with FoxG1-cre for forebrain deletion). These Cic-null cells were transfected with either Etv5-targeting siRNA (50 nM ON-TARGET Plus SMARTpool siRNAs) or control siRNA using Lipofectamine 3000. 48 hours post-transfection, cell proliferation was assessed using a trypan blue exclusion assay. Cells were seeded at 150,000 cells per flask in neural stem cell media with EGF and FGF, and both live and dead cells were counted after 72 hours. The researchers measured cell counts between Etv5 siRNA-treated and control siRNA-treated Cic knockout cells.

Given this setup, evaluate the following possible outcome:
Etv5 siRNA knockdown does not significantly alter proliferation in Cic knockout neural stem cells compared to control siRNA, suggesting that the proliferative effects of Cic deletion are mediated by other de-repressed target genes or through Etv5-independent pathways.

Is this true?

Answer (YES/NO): NO